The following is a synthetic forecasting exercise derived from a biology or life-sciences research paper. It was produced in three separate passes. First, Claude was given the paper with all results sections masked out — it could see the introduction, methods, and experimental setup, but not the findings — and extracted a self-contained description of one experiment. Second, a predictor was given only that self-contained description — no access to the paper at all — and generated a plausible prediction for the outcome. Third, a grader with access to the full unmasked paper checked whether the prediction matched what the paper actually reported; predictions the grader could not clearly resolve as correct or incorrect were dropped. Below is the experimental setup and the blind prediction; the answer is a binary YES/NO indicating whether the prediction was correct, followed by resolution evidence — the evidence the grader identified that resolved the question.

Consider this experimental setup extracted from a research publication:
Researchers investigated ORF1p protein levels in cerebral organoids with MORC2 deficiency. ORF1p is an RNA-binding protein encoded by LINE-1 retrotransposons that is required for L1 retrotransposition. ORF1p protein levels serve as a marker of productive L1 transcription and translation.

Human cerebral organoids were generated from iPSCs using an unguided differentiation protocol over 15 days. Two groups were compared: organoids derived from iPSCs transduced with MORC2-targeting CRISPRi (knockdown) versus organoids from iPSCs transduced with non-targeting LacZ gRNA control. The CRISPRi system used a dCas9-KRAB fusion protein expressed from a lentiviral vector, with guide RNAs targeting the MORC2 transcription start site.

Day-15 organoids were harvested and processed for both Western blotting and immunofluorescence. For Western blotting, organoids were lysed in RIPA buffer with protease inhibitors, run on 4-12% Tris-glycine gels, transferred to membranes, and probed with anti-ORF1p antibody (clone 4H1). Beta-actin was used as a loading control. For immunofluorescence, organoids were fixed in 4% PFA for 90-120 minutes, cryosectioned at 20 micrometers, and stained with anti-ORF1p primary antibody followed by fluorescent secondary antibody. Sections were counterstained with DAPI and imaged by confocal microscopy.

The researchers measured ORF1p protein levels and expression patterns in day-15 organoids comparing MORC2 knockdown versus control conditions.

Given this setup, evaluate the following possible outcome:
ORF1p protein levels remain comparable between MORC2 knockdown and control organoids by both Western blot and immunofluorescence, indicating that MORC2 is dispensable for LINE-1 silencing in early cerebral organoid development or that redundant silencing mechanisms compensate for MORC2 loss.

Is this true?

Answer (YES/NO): NO